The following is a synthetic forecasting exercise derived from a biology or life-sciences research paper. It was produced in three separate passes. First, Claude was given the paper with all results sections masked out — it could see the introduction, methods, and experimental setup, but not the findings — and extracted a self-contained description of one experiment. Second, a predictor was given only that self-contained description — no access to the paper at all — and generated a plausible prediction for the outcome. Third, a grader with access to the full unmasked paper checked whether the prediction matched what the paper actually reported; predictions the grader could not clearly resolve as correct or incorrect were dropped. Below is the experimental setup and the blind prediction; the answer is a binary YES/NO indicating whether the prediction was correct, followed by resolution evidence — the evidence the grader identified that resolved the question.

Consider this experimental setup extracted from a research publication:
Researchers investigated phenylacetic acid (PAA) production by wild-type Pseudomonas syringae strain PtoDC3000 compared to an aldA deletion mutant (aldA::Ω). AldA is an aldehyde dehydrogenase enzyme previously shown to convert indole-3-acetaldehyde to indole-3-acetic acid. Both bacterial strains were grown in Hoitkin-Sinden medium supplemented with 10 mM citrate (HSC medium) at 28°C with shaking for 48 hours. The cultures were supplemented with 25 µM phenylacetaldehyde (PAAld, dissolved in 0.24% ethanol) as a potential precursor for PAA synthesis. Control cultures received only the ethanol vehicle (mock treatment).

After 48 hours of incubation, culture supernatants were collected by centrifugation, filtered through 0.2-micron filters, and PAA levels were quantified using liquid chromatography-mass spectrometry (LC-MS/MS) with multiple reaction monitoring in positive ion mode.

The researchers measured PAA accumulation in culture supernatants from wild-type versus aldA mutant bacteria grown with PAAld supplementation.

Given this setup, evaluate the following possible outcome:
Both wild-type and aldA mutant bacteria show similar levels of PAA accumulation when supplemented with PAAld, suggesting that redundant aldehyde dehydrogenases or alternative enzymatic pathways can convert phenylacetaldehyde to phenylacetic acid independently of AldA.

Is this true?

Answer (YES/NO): NO